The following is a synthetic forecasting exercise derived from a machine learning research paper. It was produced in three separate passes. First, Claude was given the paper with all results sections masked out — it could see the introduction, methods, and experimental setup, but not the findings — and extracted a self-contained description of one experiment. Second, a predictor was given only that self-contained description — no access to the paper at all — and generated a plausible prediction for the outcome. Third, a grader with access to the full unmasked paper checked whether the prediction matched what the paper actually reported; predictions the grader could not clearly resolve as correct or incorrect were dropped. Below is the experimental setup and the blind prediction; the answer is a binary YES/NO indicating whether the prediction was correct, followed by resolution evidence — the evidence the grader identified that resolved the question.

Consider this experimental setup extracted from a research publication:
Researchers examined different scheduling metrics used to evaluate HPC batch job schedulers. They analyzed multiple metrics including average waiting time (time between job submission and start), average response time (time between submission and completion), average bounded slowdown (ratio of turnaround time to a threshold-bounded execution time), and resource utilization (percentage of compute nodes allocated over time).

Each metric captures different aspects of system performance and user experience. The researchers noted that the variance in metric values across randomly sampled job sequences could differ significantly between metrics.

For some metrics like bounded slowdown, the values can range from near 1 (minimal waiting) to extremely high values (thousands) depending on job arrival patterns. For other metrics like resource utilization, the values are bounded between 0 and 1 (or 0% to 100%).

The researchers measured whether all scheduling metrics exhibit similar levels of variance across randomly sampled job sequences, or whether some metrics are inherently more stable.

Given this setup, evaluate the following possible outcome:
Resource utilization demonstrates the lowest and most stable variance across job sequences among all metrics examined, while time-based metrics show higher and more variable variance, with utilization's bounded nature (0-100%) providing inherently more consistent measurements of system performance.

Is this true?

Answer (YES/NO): NO